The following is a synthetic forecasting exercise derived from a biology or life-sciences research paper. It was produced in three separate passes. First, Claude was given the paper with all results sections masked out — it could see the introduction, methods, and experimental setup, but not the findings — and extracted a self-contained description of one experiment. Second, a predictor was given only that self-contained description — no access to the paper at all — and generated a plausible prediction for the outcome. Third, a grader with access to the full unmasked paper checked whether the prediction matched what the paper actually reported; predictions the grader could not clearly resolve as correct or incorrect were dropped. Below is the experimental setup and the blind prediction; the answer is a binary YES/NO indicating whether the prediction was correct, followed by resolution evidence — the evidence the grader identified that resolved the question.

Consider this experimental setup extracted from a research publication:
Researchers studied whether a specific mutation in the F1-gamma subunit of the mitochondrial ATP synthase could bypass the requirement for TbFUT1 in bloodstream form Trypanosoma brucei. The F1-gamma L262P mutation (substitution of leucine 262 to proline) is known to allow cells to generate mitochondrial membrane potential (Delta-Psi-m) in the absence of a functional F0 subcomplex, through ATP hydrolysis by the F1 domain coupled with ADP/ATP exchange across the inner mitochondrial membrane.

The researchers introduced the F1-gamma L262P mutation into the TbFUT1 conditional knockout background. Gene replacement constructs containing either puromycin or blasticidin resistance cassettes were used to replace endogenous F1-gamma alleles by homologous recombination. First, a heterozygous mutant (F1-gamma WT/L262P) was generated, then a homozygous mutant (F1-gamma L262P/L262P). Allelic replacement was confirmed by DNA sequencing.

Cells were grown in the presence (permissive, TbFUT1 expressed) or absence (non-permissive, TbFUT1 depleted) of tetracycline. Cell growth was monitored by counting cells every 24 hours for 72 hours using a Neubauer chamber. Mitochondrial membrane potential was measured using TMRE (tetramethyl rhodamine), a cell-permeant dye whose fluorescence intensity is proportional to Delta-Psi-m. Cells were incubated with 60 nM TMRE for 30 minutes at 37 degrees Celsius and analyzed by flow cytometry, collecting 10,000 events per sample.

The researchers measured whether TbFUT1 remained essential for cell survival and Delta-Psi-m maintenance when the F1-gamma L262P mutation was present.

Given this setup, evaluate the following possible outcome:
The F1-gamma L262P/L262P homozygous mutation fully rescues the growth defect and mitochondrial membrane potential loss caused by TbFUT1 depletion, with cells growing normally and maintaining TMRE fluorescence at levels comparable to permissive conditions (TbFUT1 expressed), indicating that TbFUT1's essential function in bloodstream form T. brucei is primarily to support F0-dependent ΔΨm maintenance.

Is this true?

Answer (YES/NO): YES